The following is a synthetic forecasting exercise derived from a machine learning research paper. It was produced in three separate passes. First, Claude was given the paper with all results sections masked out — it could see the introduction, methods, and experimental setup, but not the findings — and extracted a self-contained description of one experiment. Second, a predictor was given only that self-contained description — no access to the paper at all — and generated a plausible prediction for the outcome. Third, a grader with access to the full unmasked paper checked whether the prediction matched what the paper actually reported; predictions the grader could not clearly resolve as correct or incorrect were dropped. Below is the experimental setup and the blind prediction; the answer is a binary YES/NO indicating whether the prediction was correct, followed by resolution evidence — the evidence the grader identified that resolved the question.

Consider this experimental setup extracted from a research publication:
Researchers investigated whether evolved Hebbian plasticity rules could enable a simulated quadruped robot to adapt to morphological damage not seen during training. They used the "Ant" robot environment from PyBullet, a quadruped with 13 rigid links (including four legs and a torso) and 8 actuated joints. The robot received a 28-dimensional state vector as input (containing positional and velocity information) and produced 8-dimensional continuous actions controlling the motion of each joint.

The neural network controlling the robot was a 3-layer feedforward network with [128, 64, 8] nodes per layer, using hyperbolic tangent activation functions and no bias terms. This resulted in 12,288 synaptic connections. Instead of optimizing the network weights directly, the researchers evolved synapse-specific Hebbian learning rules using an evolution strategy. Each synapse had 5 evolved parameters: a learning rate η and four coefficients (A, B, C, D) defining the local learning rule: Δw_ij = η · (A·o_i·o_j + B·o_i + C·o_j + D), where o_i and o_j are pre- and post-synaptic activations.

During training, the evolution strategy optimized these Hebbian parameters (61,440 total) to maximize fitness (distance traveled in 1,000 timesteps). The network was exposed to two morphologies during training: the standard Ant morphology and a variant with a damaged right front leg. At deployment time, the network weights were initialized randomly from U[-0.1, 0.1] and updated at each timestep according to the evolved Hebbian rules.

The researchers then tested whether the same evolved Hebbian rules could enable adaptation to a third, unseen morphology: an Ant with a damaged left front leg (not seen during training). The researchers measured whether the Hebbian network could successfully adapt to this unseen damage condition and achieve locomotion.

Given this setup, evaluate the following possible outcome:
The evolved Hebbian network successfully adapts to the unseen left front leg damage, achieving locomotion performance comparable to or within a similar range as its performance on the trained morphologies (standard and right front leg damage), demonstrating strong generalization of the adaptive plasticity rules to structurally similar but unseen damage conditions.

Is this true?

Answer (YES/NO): NO